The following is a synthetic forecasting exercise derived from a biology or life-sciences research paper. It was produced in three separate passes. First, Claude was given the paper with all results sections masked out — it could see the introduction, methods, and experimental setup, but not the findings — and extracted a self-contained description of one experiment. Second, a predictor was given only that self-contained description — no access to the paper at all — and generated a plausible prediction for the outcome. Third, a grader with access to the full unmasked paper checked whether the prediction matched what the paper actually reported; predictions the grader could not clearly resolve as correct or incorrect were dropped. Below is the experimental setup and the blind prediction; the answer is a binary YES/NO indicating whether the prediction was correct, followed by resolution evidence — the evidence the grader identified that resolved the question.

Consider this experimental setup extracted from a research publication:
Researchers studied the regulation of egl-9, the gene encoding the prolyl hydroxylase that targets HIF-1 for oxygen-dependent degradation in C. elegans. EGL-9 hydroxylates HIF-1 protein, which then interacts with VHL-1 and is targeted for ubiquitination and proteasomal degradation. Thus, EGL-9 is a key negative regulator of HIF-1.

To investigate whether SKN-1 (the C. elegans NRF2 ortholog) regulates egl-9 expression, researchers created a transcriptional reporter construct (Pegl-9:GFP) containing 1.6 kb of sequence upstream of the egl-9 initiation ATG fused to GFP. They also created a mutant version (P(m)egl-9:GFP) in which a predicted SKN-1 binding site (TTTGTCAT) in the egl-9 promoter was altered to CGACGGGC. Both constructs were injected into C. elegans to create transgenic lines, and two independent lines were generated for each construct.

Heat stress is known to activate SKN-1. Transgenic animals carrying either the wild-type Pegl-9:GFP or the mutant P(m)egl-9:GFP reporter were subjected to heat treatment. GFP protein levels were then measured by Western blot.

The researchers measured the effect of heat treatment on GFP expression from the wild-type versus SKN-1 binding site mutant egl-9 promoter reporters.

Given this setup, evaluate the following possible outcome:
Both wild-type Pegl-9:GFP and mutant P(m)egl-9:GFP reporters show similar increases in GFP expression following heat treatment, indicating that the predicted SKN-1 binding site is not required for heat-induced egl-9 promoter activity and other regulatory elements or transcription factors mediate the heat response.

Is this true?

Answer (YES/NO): NO